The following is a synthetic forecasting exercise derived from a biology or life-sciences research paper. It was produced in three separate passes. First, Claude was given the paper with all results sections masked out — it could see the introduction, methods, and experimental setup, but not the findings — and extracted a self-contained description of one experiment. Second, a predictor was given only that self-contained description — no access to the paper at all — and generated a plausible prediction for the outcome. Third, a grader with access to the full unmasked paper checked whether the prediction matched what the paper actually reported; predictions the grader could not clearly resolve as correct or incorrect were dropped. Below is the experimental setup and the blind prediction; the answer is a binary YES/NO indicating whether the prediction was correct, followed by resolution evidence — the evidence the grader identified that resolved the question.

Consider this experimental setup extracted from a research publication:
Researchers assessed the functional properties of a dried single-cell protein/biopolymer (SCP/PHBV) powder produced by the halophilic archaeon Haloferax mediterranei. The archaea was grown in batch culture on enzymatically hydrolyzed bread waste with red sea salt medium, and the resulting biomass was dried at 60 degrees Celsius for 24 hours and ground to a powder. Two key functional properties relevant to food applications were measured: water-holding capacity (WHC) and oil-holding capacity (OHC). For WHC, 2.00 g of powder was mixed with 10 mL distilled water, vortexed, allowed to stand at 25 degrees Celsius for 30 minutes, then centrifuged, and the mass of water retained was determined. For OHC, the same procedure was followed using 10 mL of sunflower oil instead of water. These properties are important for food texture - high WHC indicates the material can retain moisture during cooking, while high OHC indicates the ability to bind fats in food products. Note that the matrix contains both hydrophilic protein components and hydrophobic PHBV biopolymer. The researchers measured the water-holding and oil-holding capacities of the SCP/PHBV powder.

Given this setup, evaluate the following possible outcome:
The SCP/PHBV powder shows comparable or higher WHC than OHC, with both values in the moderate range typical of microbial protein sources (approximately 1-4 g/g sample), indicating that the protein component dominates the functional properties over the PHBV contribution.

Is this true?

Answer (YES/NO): NO